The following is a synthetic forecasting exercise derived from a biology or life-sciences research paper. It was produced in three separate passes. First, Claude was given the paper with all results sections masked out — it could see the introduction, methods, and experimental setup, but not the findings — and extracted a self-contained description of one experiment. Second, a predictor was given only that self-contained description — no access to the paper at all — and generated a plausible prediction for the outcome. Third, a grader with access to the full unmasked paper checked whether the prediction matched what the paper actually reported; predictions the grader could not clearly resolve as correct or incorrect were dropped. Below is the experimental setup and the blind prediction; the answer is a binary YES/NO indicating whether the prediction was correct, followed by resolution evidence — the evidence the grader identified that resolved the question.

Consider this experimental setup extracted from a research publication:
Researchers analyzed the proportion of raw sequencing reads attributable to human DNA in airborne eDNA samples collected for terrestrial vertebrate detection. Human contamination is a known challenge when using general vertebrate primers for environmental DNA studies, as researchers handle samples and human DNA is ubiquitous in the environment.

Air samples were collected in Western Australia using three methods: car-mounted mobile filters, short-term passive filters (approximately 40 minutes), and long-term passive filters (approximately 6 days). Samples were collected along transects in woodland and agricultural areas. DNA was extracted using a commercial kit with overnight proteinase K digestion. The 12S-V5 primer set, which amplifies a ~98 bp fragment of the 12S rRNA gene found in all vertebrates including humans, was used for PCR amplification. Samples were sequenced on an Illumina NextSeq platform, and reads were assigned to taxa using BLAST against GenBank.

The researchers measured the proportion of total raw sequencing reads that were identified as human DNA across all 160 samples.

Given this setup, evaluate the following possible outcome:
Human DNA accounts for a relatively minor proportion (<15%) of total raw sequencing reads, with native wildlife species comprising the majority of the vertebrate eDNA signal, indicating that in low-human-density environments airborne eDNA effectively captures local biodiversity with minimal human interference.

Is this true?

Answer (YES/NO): NO